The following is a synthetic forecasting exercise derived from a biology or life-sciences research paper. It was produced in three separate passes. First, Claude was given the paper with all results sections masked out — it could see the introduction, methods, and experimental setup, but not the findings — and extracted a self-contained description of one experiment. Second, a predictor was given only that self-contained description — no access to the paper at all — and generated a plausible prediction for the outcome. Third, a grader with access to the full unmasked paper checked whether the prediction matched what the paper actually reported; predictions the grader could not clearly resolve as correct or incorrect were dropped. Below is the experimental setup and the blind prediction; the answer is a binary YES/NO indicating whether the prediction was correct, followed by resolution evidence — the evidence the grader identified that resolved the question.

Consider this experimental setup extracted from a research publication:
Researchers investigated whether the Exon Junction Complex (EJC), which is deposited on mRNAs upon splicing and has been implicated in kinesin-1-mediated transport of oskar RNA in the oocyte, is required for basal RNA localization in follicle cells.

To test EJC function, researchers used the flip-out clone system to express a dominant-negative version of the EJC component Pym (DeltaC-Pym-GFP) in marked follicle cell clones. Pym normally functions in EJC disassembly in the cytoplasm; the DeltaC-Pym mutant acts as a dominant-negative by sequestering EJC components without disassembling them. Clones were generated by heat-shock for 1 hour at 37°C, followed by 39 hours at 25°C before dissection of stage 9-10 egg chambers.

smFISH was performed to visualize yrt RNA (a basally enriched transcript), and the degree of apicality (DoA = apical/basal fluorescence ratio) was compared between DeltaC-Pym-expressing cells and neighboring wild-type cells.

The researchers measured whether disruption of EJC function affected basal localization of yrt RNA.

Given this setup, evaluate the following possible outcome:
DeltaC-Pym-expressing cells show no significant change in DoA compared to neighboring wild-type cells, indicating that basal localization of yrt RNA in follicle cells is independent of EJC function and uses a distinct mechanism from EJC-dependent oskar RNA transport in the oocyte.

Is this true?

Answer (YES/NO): NO